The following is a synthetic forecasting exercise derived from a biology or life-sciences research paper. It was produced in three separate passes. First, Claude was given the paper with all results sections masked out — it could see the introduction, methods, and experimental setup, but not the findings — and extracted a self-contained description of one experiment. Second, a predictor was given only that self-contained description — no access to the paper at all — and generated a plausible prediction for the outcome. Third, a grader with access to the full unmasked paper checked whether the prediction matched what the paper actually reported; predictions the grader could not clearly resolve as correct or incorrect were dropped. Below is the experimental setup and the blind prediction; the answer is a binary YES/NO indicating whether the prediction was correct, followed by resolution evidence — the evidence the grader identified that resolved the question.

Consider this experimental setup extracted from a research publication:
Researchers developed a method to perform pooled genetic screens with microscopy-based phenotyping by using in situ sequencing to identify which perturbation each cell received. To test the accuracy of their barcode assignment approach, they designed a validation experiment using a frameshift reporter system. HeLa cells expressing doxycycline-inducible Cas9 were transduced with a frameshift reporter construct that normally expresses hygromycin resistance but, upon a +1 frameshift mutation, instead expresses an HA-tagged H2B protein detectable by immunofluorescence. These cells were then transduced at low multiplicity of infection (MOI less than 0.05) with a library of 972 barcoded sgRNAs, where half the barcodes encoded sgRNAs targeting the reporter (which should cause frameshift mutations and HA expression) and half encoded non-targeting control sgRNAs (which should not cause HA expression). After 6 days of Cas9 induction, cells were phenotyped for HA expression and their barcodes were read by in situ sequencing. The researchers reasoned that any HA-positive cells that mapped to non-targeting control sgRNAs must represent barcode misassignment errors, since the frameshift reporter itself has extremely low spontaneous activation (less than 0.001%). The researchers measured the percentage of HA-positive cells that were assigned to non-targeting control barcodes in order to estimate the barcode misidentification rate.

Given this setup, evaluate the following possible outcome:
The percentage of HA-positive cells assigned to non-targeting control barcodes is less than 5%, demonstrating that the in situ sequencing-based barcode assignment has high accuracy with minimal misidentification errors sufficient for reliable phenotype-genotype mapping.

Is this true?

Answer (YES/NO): YES